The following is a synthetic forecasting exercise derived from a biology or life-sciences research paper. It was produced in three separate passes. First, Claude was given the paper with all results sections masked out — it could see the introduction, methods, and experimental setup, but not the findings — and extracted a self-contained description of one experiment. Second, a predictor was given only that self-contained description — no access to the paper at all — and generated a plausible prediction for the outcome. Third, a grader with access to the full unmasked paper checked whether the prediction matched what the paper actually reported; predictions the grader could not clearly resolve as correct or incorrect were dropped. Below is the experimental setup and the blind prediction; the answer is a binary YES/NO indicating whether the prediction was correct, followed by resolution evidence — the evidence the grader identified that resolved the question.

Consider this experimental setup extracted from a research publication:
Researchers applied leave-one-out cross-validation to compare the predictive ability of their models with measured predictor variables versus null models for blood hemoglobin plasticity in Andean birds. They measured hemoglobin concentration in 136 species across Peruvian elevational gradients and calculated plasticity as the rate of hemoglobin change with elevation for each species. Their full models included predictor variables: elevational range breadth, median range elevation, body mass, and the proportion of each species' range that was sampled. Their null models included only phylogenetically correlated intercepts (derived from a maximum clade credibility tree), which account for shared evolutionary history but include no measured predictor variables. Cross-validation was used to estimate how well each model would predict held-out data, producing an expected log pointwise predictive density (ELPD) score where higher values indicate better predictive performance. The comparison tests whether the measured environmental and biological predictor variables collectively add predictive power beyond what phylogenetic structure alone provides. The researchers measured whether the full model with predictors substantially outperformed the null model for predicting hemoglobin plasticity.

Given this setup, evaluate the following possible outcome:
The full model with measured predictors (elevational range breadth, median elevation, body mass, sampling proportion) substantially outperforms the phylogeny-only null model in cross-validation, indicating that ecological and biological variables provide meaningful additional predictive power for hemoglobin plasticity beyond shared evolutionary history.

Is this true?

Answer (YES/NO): NO